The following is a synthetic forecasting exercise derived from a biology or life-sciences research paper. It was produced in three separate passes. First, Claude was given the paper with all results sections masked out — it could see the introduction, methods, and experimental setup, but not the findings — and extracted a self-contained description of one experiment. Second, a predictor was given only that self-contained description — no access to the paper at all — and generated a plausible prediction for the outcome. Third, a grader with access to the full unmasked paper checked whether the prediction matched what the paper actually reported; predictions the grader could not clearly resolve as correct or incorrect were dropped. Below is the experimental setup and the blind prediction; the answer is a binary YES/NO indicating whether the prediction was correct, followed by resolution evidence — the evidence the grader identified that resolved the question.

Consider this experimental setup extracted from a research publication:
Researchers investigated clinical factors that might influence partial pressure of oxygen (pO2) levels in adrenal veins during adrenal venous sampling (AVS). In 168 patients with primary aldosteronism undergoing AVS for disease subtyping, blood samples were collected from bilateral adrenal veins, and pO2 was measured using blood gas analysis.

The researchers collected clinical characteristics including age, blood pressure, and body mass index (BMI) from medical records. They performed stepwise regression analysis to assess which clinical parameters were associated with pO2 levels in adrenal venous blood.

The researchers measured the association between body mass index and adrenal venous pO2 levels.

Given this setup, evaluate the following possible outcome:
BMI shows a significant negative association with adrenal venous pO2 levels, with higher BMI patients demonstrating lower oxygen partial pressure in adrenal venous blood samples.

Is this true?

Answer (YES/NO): YES